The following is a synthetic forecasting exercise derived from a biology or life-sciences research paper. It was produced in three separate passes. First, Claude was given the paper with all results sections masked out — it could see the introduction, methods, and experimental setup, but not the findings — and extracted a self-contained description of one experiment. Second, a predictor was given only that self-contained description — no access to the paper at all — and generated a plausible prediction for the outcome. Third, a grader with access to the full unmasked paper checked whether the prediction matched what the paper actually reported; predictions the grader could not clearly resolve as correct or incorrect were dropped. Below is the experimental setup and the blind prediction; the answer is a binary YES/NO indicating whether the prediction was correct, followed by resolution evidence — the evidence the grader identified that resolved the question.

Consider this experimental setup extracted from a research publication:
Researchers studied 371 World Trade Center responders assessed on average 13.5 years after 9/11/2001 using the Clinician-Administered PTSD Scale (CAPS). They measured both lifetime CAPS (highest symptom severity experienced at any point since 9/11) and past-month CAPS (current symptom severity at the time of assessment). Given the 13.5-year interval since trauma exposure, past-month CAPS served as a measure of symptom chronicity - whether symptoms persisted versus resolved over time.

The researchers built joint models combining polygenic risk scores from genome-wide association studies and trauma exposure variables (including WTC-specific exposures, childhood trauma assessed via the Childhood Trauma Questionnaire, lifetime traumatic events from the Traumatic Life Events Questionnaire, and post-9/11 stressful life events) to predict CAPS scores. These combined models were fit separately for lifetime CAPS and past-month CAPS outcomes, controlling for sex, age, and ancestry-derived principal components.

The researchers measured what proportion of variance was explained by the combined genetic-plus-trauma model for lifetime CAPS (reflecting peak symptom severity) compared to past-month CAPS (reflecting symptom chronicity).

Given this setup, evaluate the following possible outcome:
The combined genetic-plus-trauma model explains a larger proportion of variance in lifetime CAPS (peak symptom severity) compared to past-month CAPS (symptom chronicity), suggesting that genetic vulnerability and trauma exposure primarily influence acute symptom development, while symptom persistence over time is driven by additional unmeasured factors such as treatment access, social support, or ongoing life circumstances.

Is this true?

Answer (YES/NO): NO